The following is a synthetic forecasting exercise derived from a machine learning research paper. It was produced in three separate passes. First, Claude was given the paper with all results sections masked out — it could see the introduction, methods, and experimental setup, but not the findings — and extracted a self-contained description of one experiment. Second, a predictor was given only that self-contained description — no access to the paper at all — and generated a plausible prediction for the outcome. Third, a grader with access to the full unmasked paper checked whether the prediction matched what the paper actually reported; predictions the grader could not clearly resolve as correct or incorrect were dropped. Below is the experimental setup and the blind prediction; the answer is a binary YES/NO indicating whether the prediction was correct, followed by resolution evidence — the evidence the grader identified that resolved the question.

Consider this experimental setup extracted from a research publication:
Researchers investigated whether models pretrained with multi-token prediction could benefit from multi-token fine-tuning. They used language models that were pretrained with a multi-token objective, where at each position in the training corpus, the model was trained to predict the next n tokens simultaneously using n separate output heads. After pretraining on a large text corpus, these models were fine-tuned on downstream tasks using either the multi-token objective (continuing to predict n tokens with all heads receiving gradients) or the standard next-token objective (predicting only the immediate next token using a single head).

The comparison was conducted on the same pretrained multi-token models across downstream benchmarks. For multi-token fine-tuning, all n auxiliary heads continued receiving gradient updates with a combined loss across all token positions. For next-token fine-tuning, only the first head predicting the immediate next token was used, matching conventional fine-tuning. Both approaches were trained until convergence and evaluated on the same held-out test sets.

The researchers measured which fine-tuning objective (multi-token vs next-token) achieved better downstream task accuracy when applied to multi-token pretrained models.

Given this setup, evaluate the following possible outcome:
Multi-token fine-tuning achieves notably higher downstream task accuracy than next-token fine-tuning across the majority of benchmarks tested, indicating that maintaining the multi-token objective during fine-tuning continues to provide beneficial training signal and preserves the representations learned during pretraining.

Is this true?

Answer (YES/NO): NO